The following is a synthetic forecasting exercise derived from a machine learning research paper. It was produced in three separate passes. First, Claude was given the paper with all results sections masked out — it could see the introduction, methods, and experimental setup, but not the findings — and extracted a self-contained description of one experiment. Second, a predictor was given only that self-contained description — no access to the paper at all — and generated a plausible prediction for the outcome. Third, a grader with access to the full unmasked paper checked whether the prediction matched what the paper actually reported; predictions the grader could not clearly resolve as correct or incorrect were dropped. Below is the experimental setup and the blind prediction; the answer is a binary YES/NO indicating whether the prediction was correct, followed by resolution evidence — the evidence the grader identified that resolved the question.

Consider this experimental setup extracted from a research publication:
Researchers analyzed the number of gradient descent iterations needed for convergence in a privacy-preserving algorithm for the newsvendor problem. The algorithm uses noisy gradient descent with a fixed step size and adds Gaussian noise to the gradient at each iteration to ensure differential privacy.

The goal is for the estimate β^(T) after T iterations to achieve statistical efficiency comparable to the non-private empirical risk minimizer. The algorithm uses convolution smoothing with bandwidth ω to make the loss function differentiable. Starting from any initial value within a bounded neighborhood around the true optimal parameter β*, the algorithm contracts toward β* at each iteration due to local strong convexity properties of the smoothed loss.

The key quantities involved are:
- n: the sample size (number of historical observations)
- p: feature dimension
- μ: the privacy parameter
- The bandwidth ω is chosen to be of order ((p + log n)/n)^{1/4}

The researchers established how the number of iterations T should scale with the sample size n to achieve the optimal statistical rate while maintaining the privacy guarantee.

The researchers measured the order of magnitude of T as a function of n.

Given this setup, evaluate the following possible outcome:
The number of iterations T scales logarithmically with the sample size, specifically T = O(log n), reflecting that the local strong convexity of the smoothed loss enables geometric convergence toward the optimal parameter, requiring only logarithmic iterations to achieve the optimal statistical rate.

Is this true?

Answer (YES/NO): YES